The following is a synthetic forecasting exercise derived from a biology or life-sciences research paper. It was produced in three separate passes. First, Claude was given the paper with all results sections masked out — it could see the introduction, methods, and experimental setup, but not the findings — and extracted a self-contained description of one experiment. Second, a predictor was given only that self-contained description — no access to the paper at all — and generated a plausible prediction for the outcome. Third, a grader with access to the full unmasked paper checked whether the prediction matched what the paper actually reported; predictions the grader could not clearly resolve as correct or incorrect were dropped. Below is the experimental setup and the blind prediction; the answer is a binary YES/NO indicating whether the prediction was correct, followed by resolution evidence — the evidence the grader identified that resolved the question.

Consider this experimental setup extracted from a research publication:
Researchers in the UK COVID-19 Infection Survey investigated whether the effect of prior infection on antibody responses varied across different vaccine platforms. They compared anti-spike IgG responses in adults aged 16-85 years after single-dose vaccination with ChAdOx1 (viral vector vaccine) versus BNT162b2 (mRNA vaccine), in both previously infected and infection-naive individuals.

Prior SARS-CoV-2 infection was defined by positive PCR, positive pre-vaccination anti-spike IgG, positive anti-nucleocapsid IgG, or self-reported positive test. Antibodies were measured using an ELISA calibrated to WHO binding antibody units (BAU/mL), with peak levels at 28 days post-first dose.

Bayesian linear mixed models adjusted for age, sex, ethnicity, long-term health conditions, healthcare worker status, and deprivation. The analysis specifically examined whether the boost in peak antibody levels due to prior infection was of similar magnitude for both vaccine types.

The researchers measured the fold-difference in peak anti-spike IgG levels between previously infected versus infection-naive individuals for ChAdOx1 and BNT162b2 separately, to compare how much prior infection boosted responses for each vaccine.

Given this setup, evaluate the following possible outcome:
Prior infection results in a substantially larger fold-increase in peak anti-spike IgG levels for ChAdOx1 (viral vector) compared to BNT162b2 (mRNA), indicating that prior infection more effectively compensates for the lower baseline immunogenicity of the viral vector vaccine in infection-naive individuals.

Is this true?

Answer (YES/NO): YES